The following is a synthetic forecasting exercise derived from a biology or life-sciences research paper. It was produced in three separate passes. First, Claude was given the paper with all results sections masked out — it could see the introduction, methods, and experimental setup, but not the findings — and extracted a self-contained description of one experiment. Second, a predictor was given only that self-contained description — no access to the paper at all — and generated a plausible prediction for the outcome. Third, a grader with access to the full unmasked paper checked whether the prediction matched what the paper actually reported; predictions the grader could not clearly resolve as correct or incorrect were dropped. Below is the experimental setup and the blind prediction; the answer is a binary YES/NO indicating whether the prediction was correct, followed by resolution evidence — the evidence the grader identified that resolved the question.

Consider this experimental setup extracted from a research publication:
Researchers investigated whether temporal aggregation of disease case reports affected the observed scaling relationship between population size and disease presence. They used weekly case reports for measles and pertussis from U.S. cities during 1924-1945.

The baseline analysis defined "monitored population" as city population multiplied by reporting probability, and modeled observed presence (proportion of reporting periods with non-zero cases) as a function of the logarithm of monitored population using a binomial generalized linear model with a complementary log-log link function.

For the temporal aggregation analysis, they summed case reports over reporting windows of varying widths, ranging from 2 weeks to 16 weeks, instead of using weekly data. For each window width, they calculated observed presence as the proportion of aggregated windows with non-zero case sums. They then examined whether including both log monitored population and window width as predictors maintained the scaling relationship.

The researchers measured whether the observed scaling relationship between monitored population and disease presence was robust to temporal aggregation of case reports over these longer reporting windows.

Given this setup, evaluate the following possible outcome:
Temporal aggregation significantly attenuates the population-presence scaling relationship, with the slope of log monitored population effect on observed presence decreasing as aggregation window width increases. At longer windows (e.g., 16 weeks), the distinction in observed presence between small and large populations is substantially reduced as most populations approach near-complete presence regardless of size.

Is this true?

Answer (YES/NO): NO